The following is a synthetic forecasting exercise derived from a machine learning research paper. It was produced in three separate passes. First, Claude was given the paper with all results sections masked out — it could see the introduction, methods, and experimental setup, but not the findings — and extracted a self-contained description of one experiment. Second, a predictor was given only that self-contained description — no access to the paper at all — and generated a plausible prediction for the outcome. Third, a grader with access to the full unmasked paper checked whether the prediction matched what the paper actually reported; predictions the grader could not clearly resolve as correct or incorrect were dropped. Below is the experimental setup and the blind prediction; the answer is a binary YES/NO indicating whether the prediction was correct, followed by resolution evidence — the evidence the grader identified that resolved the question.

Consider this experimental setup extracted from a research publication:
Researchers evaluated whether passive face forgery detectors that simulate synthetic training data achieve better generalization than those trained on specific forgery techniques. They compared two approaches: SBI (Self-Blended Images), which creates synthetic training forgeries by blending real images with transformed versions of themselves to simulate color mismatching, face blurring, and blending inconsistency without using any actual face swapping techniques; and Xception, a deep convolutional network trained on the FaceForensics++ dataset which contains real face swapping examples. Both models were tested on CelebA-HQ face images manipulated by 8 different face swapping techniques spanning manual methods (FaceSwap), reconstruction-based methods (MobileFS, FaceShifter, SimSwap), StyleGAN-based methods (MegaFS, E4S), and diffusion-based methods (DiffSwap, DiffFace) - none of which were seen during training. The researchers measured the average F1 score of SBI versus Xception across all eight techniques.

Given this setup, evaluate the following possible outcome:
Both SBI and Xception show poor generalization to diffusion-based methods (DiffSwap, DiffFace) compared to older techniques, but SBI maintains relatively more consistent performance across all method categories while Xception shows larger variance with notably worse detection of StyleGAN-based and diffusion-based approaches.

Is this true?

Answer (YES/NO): NO